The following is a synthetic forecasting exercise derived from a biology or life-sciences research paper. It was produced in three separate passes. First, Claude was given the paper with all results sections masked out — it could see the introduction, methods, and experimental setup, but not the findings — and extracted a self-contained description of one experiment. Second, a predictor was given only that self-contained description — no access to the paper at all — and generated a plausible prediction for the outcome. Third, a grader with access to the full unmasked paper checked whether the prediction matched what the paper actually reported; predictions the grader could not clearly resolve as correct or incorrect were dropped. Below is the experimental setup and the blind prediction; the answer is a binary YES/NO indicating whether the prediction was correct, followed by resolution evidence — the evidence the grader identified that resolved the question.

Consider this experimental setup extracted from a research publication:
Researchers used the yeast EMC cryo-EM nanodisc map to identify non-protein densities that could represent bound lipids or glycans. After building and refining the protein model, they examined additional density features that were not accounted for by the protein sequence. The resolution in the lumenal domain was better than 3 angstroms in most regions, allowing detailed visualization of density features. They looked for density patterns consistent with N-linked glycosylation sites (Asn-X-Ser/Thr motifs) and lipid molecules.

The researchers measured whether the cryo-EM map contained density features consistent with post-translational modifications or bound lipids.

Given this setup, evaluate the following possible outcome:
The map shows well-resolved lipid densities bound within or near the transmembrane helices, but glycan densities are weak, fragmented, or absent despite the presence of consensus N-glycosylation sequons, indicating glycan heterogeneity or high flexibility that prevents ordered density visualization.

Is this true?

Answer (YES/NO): NO